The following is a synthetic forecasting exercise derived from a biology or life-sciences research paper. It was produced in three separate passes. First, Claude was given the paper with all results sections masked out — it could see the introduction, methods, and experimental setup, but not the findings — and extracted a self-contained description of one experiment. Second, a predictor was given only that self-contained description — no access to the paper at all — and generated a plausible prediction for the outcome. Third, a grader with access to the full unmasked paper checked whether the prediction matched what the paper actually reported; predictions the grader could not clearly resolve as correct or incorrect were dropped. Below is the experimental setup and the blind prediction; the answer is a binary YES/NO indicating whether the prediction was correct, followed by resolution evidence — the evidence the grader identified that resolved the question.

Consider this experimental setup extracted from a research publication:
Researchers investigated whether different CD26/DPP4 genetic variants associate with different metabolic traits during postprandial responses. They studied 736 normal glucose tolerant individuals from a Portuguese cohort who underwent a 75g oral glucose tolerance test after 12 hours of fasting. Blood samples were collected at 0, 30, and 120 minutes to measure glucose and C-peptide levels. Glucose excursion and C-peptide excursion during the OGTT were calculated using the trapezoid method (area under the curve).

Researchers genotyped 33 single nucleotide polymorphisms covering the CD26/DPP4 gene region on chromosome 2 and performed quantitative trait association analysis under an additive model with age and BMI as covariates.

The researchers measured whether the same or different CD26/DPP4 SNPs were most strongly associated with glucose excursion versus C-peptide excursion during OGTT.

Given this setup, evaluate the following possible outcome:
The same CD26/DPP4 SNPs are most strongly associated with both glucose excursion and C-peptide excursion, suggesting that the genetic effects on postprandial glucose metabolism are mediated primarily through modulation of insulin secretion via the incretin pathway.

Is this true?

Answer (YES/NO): NO